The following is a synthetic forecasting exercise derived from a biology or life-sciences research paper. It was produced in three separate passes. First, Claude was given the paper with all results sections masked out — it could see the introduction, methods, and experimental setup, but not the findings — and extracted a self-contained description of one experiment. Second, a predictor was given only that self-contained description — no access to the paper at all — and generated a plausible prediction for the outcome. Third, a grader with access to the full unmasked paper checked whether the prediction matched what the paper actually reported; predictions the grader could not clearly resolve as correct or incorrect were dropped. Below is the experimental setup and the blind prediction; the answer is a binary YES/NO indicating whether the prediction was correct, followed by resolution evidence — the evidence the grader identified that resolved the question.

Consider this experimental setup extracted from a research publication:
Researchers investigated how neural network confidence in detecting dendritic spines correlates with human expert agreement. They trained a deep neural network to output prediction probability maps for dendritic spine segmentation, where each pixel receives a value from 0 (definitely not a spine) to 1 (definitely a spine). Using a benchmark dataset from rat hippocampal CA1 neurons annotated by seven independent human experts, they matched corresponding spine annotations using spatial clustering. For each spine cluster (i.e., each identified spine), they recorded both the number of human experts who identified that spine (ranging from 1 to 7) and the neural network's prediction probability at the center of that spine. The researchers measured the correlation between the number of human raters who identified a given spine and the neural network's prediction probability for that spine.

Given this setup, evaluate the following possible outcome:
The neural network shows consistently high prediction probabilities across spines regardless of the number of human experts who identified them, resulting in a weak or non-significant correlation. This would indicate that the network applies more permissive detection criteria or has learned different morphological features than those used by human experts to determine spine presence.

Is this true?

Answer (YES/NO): NO